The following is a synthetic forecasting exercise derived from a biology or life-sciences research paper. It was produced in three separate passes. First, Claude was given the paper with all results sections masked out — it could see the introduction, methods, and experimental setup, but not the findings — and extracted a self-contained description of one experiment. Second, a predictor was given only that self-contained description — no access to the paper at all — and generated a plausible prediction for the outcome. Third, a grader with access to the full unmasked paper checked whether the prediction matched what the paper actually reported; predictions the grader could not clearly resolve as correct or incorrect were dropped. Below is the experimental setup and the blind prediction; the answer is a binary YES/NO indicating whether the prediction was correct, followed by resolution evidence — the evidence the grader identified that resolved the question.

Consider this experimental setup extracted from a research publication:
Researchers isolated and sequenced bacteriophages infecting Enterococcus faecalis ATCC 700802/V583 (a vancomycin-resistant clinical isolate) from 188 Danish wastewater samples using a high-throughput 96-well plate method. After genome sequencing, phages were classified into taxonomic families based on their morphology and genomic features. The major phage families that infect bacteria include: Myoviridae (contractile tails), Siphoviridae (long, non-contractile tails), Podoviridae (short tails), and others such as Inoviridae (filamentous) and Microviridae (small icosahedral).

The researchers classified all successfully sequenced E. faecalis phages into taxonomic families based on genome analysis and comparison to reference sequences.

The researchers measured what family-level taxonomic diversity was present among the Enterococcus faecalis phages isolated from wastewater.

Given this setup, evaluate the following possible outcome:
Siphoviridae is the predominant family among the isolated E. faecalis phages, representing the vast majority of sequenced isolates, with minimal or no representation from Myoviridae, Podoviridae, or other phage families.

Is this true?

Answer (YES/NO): YES